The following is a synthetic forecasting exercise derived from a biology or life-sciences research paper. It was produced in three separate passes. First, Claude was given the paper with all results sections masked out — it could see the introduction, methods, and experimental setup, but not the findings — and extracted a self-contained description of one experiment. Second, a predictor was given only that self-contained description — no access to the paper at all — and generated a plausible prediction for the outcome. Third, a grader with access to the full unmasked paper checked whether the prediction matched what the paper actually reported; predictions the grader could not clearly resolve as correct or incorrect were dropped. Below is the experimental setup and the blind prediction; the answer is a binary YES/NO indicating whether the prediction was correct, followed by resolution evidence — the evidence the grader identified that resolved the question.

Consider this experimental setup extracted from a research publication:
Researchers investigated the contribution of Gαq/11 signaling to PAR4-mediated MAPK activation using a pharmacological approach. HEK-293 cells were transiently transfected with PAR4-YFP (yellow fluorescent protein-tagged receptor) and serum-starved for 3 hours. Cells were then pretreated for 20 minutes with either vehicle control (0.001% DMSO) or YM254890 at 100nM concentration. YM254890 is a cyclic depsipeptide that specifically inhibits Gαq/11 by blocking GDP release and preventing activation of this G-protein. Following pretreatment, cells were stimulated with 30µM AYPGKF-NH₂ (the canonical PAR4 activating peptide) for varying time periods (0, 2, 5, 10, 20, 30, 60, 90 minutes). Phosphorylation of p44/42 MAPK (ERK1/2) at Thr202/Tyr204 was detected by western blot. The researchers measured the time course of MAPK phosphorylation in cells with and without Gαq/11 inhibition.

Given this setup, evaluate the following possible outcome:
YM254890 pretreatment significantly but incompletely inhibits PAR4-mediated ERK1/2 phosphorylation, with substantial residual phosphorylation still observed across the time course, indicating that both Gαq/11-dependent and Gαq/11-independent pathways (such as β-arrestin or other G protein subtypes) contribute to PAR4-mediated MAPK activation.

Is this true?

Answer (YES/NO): NO